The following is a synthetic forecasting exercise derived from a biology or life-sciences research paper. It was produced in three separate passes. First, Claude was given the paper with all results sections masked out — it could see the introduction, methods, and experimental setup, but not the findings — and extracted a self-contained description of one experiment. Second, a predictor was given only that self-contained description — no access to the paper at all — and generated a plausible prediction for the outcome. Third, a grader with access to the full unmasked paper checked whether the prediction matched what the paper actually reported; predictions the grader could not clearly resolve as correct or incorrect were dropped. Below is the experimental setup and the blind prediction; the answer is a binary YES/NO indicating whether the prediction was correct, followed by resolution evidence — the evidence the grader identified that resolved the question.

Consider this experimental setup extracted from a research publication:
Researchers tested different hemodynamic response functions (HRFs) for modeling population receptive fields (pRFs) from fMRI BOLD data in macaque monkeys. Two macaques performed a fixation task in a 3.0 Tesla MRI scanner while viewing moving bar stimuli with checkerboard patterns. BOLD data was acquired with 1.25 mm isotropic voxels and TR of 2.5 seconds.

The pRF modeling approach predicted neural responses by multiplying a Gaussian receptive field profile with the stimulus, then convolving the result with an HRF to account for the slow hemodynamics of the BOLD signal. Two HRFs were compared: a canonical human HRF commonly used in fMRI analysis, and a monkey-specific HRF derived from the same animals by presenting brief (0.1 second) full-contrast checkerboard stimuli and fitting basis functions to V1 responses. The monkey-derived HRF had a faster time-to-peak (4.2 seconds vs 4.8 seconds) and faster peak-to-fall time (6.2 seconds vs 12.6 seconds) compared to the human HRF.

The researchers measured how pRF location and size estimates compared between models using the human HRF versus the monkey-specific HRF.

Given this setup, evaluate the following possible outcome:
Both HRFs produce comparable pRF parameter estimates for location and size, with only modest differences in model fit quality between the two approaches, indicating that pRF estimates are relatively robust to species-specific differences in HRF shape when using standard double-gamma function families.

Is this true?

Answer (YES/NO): YES